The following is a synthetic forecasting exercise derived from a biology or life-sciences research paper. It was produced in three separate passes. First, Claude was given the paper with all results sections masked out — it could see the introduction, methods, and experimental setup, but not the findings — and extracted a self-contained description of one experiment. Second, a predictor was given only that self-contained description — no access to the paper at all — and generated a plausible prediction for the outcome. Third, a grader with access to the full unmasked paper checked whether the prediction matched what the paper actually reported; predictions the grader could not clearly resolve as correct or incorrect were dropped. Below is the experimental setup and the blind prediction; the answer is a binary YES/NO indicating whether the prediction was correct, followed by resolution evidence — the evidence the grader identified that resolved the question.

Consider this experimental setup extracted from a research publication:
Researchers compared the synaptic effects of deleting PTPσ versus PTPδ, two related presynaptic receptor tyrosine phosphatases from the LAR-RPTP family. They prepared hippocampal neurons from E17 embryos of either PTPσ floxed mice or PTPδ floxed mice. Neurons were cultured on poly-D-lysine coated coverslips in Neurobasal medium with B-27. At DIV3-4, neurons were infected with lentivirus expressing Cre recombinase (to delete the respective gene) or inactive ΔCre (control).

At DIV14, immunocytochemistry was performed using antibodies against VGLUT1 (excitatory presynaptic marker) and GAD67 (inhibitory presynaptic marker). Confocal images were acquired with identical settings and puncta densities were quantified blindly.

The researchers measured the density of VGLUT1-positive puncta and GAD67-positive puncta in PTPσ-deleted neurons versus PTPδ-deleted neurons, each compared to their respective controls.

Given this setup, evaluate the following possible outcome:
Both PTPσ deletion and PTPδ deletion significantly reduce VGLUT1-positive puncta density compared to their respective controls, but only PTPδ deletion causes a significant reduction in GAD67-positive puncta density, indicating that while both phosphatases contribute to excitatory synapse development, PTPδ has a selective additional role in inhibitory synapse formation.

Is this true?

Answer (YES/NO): NO